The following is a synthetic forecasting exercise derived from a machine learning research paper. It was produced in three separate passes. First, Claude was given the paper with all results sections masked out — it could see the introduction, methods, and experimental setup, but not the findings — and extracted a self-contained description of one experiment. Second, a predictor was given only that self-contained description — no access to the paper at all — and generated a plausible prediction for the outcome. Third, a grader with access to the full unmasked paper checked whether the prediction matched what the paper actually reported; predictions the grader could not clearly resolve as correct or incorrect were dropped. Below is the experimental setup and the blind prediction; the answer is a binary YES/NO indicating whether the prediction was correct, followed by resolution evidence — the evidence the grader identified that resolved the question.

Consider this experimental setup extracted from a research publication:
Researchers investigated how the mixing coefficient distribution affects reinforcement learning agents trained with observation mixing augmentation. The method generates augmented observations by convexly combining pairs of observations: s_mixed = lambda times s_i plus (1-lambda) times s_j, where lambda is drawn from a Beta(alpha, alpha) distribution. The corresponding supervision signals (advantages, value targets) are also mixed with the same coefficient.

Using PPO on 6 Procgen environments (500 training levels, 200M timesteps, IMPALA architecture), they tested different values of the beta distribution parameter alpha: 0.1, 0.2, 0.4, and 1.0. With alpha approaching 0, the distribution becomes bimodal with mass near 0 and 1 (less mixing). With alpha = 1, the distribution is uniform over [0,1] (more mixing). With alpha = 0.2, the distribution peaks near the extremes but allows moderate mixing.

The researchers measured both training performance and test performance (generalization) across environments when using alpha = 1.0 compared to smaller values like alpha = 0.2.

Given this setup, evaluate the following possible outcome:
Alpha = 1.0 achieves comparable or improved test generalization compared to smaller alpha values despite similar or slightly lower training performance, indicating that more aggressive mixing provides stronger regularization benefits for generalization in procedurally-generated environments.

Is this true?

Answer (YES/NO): NO